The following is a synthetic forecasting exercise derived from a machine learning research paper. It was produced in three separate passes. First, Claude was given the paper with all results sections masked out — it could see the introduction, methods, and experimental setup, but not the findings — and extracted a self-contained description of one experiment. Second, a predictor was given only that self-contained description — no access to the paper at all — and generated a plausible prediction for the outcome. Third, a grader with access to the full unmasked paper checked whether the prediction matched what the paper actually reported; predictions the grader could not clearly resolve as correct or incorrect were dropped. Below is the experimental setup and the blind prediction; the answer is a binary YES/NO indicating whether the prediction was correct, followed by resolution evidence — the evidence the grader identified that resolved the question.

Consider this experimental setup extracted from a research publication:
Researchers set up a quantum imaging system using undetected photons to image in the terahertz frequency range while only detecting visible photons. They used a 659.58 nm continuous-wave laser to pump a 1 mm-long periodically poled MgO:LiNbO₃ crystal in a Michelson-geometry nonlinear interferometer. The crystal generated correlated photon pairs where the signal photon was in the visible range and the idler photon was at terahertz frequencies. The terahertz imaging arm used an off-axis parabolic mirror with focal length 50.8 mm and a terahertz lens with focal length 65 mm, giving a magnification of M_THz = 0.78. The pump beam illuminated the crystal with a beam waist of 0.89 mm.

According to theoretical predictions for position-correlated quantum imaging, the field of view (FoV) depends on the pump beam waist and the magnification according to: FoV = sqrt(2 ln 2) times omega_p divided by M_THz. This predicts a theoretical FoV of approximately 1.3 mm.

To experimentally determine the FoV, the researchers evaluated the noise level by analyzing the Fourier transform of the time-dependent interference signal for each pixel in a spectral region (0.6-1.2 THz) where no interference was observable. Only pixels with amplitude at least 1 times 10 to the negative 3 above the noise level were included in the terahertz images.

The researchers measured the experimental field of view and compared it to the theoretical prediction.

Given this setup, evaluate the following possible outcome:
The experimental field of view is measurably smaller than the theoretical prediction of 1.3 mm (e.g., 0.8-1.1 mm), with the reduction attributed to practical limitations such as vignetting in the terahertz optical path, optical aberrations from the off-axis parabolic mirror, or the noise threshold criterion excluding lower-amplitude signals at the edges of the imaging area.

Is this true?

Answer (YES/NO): NO